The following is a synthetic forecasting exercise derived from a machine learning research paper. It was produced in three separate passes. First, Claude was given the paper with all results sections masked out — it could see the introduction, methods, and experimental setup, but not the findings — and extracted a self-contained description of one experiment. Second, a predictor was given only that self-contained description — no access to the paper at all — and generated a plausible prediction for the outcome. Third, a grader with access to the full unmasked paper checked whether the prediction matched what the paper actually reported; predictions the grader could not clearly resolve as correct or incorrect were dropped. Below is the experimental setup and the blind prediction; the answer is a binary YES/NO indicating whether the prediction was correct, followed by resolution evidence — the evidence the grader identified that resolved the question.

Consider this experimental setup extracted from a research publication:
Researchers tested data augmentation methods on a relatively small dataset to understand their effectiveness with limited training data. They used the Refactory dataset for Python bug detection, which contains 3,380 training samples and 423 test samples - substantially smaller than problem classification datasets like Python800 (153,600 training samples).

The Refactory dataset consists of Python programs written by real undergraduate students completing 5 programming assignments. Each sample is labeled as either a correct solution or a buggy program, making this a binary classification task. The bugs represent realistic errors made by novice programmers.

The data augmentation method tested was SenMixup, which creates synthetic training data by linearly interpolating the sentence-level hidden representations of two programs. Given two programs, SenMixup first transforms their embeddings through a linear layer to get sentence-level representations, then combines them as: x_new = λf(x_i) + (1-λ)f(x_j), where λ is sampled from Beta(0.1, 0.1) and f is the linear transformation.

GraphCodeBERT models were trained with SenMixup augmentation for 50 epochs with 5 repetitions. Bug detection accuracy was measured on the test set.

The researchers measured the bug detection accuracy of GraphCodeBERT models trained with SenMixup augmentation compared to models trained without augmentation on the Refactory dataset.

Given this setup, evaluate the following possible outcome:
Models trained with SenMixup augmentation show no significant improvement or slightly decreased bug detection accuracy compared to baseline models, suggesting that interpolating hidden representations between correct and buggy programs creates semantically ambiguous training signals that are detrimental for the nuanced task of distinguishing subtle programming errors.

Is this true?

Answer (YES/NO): YES